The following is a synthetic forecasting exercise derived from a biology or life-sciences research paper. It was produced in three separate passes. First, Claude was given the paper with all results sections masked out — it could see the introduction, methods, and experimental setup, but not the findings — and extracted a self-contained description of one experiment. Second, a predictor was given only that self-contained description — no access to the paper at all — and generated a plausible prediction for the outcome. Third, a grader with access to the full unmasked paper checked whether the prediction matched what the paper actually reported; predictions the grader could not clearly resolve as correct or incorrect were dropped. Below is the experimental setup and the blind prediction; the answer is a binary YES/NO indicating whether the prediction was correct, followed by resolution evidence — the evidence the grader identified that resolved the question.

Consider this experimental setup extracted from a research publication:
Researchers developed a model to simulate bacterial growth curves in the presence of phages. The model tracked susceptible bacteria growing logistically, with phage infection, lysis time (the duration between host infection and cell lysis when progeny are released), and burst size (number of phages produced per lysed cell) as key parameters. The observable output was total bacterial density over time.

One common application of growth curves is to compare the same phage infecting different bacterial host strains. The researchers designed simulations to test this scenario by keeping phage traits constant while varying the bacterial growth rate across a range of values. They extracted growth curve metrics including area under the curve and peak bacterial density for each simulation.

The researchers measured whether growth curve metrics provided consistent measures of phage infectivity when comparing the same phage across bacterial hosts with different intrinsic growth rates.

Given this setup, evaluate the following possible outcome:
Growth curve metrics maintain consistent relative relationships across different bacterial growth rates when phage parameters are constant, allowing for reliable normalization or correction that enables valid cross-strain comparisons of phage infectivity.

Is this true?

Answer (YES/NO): YES